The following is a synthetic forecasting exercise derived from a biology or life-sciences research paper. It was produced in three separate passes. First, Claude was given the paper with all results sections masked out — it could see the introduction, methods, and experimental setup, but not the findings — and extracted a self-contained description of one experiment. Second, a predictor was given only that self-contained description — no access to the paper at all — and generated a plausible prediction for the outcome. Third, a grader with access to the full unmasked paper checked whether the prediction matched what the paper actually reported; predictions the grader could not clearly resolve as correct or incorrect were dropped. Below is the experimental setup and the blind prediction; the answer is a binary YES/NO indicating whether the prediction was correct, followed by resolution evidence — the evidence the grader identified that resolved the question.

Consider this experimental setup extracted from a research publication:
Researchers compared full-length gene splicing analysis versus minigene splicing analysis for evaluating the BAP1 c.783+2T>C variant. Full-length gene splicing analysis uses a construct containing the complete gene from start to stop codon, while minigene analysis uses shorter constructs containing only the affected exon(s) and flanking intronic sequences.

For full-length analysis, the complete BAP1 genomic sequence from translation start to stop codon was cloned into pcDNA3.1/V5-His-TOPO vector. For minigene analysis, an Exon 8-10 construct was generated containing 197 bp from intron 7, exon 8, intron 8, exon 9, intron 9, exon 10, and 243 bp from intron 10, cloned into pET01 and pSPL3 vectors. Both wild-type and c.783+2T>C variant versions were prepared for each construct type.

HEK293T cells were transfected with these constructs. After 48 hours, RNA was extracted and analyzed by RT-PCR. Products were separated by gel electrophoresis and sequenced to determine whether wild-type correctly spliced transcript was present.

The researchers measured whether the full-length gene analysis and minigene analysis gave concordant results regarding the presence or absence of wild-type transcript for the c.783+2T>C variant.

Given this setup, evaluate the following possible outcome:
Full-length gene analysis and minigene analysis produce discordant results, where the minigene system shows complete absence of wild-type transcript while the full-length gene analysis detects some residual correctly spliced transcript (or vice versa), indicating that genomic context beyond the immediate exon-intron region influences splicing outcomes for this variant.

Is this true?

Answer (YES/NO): NO